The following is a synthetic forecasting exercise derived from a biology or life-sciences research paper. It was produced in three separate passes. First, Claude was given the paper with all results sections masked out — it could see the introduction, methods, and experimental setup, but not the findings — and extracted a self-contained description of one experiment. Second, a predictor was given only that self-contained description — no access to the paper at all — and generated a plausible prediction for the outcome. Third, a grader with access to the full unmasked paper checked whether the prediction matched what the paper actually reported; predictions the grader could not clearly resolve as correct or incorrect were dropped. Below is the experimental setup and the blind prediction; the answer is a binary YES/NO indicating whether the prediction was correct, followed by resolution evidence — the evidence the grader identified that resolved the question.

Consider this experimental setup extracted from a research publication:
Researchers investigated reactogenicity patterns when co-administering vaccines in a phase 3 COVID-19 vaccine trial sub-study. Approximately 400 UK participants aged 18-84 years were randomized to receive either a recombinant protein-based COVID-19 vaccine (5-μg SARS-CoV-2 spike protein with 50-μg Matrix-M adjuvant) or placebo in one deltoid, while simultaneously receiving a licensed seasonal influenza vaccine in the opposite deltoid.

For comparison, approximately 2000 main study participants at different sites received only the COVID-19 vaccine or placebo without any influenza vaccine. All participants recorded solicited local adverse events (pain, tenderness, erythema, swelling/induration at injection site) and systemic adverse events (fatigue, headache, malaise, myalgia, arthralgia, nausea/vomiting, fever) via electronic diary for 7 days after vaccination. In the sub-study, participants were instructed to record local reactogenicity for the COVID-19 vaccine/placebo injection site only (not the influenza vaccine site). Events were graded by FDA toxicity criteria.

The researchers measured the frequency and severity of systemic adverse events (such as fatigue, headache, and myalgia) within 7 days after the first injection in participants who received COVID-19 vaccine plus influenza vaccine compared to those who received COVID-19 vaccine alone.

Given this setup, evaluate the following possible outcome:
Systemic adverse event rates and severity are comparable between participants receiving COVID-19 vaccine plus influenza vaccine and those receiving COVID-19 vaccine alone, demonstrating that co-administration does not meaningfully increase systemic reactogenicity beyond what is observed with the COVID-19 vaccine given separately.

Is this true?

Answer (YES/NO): NO